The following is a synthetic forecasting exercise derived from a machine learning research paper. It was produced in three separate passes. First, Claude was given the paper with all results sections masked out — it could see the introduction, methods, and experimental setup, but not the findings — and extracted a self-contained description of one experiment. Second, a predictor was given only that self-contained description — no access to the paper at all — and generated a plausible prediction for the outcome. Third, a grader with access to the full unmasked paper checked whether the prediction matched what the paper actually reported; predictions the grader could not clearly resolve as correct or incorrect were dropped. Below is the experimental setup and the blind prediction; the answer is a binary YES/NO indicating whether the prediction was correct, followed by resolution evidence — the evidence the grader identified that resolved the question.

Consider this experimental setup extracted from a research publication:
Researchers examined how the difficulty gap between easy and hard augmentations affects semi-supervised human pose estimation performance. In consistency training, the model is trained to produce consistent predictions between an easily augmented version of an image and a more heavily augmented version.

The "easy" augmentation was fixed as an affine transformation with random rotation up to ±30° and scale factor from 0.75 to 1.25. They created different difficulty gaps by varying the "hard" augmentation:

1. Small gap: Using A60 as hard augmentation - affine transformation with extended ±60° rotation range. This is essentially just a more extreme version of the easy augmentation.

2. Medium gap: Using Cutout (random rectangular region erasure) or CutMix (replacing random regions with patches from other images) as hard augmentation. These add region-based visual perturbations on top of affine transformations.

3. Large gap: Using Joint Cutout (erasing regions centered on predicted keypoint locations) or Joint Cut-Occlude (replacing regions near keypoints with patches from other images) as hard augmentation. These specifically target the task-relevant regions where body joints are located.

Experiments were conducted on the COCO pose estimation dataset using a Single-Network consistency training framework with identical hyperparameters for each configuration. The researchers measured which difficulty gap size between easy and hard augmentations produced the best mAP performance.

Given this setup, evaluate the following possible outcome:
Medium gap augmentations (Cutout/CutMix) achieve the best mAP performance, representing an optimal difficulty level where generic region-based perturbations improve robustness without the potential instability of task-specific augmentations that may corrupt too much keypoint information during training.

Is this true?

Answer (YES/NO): NO